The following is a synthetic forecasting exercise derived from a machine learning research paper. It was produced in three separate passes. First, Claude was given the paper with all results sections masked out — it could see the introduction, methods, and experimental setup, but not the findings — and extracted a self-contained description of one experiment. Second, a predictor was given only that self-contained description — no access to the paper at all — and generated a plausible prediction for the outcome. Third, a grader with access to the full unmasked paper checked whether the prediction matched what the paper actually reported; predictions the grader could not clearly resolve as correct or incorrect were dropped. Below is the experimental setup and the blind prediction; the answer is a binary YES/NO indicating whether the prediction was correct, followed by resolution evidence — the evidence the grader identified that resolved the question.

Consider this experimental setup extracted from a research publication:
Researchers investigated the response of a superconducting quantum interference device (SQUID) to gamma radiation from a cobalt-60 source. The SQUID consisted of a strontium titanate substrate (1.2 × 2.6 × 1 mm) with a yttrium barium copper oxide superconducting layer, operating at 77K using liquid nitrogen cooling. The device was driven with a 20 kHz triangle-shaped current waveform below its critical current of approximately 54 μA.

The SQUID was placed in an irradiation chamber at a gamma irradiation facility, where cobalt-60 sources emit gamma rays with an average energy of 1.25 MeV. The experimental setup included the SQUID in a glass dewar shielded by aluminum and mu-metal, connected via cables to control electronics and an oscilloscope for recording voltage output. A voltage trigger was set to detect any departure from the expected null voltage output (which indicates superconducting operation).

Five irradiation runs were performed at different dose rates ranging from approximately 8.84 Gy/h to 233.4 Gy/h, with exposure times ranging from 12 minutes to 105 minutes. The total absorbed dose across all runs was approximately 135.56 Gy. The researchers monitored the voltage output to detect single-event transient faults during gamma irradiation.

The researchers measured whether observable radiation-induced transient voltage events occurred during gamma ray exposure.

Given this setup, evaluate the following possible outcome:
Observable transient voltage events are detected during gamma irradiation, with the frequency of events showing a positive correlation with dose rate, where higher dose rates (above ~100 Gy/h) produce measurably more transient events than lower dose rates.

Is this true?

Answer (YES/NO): NO